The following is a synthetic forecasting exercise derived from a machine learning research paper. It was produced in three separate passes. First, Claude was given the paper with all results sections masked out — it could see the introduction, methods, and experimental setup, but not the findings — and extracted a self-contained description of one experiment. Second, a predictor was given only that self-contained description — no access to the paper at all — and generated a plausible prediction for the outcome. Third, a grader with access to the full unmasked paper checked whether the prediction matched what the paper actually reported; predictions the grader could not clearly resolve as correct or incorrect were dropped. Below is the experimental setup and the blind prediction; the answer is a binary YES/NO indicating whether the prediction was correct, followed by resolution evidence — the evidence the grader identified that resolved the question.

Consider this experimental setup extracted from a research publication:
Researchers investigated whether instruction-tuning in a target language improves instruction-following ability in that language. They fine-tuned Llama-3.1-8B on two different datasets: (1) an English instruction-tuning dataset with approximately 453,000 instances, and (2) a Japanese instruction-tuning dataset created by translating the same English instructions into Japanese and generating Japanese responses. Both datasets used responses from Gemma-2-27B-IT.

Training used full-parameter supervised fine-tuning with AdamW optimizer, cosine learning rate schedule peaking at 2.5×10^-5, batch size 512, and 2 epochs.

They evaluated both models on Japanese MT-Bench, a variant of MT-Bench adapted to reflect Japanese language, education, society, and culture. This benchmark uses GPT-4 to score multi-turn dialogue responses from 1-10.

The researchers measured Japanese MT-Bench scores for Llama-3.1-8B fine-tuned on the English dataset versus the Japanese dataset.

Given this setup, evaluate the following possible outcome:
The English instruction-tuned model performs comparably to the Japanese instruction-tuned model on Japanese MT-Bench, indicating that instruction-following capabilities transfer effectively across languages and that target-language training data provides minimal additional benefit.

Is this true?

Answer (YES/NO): NO